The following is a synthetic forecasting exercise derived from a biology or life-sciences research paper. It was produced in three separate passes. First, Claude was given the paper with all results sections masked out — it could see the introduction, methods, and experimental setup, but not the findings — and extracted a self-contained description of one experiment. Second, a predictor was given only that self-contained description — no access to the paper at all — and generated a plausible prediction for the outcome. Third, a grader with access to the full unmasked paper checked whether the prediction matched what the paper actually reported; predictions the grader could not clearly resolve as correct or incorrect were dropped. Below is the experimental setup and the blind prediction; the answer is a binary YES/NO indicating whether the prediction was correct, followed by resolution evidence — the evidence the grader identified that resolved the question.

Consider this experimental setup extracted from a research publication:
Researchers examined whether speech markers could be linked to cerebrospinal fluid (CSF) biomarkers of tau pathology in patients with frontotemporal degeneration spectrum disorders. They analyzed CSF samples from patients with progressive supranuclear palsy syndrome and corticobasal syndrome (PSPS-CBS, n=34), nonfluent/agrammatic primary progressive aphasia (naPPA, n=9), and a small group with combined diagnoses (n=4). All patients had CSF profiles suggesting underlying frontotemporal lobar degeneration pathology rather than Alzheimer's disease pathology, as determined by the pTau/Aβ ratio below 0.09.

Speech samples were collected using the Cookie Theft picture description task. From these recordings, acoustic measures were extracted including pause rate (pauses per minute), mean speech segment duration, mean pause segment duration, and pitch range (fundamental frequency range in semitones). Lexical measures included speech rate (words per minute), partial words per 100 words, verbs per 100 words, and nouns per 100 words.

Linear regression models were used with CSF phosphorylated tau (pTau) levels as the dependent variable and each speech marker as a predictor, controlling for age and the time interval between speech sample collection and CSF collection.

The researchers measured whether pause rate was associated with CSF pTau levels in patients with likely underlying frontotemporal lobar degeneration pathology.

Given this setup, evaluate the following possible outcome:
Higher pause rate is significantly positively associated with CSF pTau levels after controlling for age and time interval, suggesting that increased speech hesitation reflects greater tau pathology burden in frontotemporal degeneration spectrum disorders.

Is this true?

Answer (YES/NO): NO